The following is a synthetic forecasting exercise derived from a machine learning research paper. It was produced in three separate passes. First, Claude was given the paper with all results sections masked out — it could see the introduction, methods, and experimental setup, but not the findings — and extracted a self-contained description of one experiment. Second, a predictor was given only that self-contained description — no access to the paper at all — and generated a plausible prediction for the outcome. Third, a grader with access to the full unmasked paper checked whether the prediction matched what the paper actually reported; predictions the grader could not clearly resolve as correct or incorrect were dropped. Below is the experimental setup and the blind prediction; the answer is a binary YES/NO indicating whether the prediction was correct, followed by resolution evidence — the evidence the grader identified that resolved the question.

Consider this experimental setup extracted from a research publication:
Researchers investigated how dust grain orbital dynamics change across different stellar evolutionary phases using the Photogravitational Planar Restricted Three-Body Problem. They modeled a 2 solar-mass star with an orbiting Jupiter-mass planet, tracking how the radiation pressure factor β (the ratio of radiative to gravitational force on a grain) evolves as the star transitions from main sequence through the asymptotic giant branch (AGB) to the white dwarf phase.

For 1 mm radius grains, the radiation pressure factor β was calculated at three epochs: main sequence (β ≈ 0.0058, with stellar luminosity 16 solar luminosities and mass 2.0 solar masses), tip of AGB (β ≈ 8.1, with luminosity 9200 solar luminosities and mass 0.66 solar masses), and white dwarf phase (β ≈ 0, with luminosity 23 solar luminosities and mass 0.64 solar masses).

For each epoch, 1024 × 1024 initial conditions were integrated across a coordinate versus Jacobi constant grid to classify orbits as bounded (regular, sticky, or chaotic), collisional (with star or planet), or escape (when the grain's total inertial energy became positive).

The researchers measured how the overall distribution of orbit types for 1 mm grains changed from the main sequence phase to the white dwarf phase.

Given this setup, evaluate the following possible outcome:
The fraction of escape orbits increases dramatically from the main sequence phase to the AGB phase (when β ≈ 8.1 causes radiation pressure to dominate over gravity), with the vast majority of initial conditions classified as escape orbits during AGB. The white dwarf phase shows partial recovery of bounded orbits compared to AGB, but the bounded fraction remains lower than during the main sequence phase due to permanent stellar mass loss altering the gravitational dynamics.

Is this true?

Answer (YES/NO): YES